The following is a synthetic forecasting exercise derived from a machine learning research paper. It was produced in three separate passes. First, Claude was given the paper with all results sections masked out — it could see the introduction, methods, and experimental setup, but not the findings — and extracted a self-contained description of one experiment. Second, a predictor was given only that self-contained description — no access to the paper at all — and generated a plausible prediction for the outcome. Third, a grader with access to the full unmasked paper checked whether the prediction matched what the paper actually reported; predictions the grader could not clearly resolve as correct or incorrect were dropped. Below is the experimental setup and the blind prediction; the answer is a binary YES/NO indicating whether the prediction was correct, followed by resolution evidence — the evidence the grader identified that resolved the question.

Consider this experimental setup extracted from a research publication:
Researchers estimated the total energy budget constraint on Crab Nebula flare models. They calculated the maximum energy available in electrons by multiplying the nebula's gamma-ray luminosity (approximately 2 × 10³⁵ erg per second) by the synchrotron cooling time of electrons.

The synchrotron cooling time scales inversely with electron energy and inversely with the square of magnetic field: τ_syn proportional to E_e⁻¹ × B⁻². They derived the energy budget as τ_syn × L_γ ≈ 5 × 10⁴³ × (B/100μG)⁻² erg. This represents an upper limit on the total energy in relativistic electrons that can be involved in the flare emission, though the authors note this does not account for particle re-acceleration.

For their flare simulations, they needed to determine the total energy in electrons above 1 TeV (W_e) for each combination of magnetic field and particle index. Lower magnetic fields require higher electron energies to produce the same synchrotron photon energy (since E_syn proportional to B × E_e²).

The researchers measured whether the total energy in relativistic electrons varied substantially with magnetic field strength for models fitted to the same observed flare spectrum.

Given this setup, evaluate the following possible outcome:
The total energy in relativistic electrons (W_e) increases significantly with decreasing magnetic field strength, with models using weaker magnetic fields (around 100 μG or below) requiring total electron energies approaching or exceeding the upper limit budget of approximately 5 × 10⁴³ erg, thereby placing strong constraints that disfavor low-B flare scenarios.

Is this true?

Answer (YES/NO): YES